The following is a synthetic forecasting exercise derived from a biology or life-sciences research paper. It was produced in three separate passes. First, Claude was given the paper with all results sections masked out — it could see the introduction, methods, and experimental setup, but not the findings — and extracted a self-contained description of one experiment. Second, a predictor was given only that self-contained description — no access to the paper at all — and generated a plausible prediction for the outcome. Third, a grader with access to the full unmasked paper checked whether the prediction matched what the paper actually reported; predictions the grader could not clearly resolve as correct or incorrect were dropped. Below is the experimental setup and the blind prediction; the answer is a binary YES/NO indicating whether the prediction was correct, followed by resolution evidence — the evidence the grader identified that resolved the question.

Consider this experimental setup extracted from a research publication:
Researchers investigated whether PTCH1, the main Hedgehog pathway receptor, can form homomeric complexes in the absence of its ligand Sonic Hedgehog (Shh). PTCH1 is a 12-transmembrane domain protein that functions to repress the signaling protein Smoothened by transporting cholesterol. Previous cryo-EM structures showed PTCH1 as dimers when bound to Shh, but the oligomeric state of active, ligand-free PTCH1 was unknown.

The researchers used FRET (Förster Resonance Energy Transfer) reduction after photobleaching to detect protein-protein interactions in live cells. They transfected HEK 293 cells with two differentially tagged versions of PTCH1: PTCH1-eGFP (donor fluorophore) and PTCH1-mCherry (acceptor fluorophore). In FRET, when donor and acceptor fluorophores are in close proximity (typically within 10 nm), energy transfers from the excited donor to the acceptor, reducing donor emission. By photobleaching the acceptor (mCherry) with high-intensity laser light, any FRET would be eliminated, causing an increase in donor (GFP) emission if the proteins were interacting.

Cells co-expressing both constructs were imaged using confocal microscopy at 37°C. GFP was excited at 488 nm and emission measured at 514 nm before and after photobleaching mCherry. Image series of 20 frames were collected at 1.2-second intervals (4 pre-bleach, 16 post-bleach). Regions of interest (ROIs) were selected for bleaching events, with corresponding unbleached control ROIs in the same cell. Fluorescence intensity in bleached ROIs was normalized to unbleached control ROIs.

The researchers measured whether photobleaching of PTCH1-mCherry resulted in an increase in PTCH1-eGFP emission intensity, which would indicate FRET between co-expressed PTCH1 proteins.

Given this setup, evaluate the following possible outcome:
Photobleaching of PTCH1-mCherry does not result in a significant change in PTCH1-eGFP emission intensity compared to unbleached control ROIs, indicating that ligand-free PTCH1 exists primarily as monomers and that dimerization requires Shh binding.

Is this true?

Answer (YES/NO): NO